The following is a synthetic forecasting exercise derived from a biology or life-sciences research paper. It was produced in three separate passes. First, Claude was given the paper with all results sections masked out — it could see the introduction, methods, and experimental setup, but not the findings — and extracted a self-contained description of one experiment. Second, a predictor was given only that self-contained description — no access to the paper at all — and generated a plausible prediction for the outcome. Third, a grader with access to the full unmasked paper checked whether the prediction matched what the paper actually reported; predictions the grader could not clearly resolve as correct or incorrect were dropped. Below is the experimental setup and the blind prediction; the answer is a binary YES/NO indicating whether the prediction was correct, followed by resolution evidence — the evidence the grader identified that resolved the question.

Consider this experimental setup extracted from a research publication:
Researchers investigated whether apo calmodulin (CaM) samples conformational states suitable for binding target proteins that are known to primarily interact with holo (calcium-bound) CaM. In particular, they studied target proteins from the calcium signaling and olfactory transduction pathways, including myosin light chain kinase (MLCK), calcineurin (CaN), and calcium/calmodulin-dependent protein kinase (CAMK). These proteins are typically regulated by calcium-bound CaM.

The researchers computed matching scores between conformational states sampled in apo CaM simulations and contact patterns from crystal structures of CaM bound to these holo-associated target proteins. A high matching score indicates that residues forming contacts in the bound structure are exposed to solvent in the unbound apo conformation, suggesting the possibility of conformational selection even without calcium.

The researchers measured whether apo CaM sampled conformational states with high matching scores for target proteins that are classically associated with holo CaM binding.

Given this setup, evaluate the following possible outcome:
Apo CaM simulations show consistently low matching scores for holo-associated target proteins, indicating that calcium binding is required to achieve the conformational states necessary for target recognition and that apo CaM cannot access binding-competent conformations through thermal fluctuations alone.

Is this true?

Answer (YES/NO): YES